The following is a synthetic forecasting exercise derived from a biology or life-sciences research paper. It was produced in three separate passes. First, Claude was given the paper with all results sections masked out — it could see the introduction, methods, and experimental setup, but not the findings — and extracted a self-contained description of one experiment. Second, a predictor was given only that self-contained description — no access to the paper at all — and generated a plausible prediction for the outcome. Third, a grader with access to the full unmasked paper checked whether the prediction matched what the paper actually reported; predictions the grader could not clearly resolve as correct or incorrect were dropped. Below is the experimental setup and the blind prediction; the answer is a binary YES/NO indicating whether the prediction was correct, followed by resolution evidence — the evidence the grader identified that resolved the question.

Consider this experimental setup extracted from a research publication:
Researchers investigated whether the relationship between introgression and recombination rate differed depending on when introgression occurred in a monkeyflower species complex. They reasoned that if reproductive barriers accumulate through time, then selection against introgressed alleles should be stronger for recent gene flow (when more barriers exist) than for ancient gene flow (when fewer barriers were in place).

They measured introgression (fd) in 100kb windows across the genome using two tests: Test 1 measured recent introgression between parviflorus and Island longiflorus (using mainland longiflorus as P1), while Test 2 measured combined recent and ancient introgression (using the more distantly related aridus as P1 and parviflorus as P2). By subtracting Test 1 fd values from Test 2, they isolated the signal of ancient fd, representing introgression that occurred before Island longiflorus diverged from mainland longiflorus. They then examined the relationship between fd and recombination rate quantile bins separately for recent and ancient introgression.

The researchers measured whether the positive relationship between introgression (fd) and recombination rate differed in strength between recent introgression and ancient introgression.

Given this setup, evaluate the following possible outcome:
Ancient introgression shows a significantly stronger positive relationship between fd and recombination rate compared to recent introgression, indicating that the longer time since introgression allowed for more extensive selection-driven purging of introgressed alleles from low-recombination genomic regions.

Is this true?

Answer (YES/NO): NO